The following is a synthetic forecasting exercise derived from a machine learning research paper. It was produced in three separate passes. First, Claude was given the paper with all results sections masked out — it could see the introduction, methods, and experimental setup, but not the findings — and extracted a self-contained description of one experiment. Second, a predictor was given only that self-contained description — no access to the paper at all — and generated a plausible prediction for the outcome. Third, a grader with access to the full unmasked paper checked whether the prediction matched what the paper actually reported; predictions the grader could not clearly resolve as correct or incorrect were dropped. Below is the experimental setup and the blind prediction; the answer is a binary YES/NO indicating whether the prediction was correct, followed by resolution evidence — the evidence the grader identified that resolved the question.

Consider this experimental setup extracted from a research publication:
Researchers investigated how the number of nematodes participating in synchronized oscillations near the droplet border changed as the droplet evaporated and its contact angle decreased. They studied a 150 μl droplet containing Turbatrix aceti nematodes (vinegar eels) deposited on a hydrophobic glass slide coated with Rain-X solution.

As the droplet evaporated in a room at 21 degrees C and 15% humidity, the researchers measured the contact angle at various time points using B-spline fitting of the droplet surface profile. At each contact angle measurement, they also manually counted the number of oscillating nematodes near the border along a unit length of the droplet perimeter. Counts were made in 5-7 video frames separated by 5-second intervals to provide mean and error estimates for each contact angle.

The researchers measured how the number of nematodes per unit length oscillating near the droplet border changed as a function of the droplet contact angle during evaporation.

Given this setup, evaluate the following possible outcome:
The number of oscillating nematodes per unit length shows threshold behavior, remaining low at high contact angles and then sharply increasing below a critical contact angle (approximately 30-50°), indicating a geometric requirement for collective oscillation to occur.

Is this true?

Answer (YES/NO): NO